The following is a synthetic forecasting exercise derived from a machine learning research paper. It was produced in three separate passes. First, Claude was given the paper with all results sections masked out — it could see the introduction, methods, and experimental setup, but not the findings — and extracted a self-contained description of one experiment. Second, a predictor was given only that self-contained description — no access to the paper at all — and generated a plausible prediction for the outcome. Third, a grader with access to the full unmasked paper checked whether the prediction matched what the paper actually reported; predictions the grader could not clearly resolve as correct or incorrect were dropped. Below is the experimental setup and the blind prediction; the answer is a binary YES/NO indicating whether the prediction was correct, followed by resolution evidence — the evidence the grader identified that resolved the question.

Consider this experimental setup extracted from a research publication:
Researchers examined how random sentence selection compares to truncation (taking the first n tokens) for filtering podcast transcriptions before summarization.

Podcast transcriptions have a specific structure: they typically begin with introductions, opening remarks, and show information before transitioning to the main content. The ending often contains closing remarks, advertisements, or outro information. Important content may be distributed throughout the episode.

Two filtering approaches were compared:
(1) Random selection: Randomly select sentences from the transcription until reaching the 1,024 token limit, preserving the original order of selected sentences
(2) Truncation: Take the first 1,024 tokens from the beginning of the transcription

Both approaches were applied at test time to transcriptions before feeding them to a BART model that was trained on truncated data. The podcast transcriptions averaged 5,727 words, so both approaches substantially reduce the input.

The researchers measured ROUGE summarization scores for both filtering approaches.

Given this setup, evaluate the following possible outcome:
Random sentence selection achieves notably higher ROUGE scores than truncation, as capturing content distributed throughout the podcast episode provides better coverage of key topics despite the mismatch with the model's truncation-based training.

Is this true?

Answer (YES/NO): NO